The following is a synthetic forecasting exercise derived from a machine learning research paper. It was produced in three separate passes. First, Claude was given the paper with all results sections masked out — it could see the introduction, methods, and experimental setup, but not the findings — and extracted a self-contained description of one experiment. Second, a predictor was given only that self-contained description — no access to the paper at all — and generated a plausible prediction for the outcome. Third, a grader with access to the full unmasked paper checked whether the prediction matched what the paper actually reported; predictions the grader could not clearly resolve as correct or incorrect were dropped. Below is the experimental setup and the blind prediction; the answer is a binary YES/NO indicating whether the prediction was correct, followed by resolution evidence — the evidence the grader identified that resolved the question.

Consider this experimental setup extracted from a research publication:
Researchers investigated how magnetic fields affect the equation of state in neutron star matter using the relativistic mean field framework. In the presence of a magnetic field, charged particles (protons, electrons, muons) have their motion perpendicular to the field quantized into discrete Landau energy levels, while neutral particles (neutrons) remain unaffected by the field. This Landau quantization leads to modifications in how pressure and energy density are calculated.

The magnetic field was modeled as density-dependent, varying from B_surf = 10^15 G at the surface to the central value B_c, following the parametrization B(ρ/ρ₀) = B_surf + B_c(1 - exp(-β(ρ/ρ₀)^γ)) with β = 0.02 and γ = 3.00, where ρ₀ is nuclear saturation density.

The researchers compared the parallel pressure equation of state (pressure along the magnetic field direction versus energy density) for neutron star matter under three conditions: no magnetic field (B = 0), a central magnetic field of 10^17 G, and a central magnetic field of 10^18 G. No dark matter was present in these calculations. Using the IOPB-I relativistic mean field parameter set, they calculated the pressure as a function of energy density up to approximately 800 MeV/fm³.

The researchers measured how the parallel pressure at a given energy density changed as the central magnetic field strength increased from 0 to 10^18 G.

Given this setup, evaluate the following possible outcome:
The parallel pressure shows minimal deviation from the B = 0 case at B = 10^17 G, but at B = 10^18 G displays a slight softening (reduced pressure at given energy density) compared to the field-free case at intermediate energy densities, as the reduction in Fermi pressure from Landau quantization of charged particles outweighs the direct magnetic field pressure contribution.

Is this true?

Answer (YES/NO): YES